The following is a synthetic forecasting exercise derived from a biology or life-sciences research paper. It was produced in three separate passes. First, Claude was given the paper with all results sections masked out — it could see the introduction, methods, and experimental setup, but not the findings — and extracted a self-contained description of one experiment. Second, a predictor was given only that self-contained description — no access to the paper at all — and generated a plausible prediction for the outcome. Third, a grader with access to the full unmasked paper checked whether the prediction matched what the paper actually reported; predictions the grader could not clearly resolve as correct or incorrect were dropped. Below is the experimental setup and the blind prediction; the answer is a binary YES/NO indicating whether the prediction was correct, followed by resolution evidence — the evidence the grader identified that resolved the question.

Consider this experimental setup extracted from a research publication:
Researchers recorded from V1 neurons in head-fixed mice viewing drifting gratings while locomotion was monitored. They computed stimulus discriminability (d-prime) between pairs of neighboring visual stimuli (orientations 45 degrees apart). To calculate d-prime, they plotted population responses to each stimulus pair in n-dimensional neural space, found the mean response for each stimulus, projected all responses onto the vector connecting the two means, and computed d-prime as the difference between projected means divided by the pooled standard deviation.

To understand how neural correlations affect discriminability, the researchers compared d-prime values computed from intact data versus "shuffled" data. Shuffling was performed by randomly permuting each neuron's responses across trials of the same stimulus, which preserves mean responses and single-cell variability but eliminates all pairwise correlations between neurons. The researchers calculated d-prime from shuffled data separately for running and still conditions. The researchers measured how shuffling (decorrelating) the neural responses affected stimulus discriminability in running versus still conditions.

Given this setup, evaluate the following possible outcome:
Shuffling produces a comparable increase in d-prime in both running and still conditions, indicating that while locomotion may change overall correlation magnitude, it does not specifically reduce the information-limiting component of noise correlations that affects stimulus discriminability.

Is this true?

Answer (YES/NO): NO